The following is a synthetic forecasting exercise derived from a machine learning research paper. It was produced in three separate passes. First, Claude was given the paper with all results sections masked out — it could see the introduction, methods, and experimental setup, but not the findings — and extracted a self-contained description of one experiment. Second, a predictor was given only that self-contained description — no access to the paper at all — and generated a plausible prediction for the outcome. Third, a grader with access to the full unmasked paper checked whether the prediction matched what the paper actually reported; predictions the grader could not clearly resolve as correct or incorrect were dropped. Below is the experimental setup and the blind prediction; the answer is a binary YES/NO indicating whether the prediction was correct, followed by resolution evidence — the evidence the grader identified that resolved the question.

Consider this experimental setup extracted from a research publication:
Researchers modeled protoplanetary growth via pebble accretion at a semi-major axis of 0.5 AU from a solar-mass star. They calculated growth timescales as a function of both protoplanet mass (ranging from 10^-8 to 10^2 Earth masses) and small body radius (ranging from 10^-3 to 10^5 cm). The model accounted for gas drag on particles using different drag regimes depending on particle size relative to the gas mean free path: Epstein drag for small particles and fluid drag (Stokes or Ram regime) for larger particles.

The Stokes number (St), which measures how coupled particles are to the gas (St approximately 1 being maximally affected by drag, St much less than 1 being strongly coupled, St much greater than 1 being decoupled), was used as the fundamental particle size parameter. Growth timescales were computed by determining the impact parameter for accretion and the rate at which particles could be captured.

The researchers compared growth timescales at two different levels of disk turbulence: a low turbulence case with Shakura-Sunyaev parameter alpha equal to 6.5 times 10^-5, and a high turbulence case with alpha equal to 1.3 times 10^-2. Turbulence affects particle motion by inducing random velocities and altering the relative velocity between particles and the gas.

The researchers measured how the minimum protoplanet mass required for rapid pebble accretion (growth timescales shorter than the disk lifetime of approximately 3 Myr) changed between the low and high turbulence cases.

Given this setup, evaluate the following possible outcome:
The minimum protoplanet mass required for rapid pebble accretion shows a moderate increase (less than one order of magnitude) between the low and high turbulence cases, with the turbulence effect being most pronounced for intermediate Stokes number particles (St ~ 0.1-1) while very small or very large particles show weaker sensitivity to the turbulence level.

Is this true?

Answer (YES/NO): NO